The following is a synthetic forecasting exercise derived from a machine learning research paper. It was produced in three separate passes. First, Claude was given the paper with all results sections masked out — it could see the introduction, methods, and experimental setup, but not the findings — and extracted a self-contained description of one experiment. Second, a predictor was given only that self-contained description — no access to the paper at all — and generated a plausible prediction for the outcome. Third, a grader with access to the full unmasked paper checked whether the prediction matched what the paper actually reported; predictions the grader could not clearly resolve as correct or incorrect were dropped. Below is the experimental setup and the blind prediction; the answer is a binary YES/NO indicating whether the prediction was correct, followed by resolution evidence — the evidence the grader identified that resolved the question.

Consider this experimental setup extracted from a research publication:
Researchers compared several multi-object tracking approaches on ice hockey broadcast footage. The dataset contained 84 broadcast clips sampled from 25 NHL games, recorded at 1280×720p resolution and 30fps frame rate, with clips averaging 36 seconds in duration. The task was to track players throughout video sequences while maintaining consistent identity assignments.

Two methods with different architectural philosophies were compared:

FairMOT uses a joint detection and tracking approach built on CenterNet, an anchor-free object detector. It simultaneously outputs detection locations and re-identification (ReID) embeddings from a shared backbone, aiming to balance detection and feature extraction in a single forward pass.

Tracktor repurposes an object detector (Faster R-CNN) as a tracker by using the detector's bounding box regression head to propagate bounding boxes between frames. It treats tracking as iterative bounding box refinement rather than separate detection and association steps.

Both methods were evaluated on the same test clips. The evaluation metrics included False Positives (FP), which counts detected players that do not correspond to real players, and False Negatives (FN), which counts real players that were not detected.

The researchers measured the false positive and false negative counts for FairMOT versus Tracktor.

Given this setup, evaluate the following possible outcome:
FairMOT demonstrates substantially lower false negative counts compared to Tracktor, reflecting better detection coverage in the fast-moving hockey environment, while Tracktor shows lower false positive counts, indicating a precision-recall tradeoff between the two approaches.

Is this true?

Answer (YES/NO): NO